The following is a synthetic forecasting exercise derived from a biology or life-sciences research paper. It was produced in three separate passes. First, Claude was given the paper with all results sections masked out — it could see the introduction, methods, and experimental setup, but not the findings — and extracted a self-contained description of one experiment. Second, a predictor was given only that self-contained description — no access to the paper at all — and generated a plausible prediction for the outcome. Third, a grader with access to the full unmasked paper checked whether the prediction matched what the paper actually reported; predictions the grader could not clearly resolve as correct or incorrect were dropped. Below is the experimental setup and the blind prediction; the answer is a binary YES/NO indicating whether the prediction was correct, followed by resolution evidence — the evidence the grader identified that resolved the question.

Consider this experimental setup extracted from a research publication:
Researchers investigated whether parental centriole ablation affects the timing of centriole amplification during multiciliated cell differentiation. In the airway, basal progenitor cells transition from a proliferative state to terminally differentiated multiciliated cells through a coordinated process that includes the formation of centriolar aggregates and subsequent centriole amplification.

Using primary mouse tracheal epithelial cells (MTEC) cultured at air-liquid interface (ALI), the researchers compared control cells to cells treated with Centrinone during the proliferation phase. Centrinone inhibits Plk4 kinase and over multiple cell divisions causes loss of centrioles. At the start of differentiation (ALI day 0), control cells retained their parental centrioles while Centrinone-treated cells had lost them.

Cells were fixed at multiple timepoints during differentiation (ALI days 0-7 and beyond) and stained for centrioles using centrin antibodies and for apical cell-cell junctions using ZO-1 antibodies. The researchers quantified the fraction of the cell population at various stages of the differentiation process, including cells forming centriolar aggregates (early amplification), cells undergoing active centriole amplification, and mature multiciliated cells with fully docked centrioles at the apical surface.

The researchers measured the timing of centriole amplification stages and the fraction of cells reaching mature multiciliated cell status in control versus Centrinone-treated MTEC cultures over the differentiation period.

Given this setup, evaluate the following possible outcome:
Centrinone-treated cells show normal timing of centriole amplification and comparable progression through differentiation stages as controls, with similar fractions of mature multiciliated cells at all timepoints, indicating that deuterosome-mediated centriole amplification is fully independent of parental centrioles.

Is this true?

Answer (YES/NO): YES